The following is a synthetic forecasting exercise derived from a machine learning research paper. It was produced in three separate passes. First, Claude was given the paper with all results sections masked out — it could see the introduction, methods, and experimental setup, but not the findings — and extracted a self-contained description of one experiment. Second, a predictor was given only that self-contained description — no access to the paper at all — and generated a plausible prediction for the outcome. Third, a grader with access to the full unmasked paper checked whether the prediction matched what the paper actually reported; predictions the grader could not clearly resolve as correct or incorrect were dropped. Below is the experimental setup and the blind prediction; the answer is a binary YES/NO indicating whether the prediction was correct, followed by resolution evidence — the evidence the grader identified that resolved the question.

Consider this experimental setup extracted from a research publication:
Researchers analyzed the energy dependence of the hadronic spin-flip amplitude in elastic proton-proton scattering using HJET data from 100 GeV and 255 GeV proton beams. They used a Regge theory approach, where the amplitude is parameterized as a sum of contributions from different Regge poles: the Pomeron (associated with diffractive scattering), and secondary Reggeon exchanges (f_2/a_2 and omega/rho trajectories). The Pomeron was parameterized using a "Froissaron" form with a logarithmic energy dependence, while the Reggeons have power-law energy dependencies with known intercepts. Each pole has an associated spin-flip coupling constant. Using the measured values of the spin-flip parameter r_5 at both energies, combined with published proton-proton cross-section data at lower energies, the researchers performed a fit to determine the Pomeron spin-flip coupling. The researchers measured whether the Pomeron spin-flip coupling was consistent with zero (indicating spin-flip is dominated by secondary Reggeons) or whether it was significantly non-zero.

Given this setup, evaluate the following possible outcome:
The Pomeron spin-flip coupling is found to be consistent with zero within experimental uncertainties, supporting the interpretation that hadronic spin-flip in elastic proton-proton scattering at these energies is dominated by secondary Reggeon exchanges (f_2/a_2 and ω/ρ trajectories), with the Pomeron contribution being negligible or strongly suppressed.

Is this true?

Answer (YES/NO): NO